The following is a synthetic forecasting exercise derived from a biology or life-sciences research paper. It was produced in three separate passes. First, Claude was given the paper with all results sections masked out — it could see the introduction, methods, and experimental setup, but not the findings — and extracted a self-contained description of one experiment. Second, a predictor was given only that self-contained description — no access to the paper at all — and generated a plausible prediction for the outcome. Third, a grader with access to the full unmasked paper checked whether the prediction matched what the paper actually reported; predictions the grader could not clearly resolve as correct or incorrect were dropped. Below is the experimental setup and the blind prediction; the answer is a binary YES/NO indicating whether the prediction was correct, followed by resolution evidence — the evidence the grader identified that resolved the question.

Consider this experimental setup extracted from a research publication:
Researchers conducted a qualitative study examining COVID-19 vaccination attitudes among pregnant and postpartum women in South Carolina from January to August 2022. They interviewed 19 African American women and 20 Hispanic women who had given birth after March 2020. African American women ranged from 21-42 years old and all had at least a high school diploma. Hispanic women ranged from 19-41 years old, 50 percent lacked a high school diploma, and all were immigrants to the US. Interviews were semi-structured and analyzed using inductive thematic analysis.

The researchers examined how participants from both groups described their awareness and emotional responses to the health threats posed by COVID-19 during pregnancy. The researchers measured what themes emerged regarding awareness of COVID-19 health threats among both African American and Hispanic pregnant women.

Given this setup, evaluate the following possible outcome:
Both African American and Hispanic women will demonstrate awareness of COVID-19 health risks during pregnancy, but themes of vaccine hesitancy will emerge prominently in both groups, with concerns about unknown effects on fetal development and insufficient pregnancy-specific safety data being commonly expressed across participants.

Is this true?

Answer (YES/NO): NO